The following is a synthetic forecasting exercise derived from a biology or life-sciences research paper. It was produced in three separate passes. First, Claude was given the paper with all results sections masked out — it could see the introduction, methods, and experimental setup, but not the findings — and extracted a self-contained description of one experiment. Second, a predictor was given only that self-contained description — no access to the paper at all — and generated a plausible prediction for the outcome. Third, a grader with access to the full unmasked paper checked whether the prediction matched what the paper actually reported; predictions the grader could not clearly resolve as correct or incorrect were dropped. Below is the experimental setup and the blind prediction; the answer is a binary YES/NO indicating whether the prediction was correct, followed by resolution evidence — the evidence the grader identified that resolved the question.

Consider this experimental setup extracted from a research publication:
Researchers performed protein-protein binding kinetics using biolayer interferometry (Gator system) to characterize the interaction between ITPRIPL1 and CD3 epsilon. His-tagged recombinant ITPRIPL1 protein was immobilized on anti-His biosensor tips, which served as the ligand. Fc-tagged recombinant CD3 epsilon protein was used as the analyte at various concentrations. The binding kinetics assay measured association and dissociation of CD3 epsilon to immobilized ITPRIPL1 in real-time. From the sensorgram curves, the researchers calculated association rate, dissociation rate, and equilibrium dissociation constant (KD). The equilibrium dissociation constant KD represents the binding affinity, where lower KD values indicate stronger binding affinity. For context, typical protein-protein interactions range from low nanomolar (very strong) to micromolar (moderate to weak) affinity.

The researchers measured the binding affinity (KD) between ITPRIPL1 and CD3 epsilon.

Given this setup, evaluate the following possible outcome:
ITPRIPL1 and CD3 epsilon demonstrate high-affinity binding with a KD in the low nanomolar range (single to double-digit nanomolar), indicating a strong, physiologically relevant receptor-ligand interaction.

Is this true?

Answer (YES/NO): NO